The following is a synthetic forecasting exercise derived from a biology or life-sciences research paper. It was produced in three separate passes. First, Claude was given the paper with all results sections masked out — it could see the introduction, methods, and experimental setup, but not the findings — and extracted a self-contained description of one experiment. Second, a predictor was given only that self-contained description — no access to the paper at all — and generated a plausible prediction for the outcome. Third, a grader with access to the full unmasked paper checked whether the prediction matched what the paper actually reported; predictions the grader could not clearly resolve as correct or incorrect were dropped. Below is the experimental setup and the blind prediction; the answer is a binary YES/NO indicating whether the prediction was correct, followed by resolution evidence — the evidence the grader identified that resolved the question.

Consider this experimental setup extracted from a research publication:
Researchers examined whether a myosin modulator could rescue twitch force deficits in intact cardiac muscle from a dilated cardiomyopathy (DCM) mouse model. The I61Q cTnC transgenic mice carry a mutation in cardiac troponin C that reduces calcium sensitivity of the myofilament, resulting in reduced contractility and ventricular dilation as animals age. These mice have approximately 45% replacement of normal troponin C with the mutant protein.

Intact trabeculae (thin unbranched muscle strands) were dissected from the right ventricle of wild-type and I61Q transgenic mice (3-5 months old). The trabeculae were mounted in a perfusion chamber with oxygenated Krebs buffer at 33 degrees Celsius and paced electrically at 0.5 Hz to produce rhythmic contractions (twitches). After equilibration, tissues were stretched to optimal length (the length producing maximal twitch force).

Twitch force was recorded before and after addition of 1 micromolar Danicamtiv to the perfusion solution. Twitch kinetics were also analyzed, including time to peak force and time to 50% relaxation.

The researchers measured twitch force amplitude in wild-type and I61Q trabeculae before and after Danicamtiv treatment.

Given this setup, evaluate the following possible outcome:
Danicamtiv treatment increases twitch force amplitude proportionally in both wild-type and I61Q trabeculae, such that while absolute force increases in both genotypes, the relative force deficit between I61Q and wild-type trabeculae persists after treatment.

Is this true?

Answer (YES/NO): NO